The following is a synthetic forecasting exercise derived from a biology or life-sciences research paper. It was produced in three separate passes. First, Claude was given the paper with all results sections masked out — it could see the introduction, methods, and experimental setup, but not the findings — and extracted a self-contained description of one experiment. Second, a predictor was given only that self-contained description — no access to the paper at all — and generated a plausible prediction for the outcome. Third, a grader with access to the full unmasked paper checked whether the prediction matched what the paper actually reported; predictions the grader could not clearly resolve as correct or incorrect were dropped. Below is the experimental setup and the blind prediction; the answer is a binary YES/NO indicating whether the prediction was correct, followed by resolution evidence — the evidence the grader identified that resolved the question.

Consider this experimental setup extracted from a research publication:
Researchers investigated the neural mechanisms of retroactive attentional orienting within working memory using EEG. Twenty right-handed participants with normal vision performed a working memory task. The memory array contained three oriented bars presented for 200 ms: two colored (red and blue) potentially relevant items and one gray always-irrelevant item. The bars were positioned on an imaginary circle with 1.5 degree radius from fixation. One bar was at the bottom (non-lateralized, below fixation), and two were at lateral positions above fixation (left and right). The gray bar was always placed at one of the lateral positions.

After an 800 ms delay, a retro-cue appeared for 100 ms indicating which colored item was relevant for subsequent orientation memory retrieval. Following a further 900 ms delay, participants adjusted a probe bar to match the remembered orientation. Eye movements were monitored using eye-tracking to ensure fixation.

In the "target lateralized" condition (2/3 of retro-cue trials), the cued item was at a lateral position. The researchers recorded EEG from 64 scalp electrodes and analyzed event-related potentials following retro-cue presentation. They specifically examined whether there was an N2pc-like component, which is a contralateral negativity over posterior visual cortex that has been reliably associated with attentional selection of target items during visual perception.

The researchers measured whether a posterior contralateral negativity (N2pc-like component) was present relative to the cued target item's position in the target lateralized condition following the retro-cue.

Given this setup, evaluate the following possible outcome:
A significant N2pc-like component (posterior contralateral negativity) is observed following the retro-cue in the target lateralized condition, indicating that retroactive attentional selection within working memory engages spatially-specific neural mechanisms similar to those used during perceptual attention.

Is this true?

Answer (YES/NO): YES